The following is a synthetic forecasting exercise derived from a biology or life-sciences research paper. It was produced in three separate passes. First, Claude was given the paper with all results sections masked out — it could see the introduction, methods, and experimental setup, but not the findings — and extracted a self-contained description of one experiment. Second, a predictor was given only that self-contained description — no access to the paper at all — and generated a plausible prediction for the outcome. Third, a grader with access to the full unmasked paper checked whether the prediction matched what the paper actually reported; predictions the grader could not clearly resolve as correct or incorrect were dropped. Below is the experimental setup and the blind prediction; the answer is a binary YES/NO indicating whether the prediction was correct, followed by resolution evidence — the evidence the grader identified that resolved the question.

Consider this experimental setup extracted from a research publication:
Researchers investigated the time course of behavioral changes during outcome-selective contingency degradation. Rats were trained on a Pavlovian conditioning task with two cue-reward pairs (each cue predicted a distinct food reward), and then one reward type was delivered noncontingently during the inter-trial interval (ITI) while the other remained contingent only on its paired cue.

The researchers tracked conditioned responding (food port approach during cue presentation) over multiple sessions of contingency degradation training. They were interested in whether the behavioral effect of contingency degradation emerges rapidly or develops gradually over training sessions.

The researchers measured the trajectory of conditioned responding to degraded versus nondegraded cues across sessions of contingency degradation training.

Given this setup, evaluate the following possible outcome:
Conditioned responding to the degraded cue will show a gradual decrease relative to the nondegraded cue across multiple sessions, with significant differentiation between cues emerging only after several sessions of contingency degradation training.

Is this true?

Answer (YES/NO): YES